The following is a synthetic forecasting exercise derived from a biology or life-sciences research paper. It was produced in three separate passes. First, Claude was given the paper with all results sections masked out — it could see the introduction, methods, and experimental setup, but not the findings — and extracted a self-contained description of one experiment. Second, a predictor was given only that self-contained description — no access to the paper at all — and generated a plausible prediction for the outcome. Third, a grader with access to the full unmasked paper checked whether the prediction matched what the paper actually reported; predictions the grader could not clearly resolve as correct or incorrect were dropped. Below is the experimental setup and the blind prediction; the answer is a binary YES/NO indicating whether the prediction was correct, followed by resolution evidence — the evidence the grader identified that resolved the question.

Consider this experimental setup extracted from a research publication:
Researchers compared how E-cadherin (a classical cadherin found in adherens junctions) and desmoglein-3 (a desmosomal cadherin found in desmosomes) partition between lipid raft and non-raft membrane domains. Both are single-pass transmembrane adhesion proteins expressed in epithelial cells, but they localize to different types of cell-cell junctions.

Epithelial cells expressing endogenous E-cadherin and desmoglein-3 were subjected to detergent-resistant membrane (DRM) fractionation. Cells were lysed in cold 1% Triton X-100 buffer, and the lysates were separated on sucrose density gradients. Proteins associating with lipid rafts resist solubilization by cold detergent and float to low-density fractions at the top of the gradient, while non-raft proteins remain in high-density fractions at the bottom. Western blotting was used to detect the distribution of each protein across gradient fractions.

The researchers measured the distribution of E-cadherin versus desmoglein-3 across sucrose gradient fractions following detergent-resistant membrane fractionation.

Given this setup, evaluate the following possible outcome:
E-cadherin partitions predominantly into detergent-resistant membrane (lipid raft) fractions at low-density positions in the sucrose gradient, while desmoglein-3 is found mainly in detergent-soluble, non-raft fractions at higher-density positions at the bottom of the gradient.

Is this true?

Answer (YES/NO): NO